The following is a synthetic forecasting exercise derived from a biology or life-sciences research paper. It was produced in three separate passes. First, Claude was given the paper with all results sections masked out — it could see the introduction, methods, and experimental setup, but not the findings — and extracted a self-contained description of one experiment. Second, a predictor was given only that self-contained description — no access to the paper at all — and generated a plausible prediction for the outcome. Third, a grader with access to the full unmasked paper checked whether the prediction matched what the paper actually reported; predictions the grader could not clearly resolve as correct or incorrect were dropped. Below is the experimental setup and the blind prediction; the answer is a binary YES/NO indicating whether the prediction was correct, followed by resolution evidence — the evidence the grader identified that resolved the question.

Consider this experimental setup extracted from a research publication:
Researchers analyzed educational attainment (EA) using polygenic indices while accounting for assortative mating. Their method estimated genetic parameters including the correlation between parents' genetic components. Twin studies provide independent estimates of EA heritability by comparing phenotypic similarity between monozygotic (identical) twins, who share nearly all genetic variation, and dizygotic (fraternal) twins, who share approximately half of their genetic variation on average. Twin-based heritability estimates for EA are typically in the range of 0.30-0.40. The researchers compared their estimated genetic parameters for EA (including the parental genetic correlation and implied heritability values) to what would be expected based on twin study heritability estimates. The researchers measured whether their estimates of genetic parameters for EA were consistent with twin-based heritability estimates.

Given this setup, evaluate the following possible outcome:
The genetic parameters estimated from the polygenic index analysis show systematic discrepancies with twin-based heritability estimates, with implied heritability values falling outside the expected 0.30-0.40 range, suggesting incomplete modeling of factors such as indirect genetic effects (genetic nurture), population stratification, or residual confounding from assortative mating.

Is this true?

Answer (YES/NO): YES